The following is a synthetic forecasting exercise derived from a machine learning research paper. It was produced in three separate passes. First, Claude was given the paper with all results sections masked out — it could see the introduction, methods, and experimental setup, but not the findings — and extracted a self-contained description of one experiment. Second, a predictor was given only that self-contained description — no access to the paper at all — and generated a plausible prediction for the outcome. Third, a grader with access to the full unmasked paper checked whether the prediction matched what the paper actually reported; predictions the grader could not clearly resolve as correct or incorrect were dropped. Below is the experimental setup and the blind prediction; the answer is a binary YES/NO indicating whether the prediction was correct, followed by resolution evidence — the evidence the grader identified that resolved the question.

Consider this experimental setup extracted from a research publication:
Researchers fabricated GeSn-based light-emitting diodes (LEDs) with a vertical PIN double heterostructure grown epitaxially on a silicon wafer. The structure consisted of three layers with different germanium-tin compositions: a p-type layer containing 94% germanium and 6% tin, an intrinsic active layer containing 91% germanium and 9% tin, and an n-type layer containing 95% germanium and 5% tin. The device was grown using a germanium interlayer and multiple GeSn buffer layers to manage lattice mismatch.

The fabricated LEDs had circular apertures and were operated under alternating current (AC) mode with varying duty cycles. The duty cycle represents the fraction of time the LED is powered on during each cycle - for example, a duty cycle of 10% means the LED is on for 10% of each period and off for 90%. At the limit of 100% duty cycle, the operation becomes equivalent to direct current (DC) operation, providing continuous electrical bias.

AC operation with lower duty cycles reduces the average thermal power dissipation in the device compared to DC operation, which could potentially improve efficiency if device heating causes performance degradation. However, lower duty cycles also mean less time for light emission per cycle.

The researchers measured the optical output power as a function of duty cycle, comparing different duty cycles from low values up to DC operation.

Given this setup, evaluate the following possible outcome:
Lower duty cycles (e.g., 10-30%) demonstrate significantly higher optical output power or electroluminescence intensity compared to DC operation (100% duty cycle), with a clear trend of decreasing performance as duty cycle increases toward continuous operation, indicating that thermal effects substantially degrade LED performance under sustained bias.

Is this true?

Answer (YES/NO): NO